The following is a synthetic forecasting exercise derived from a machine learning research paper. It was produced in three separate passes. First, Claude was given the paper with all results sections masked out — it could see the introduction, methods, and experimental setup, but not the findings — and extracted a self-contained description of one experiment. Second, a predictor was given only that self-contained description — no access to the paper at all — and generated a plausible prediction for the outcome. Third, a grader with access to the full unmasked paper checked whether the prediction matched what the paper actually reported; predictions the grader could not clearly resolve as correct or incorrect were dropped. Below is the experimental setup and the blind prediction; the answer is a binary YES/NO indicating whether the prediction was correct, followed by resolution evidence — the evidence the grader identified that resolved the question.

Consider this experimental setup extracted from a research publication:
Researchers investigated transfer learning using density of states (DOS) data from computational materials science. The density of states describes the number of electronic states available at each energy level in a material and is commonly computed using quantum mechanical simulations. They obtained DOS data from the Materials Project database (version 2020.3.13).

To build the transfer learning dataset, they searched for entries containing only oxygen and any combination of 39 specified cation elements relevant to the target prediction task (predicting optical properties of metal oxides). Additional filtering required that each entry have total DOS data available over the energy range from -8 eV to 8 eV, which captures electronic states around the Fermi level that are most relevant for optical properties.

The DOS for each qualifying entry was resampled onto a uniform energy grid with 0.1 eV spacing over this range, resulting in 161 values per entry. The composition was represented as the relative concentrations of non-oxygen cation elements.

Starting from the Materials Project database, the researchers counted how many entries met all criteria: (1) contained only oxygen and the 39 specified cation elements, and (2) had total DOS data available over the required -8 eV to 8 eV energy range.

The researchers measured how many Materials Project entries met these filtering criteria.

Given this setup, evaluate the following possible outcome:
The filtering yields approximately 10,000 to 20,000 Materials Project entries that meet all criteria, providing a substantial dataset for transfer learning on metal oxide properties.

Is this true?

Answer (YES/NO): NO